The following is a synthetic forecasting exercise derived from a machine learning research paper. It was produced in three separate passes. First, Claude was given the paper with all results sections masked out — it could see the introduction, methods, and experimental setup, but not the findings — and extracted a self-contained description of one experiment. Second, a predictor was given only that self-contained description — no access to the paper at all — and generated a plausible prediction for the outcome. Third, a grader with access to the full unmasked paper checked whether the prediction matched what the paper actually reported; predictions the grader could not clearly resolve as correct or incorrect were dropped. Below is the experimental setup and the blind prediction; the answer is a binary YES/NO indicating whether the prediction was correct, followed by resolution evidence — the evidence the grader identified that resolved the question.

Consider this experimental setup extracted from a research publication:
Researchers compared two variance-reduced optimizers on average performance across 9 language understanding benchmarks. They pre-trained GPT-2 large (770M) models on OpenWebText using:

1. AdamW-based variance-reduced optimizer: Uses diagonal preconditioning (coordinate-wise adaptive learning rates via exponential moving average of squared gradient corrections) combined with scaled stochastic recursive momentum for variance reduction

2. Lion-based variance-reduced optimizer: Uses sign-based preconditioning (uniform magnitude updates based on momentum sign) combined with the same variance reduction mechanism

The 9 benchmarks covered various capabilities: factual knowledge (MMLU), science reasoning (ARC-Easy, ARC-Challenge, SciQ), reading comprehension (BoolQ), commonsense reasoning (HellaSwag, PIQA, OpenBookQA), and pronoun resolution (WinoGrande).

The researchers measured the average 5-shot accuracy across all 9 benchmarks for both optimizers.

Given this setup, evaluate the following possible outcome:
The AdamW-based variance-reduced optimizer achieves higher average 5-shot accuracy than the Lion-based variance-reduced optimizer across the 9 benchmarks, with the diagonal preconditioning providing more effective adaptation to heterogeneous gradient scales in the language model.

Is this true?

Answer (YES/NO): YES